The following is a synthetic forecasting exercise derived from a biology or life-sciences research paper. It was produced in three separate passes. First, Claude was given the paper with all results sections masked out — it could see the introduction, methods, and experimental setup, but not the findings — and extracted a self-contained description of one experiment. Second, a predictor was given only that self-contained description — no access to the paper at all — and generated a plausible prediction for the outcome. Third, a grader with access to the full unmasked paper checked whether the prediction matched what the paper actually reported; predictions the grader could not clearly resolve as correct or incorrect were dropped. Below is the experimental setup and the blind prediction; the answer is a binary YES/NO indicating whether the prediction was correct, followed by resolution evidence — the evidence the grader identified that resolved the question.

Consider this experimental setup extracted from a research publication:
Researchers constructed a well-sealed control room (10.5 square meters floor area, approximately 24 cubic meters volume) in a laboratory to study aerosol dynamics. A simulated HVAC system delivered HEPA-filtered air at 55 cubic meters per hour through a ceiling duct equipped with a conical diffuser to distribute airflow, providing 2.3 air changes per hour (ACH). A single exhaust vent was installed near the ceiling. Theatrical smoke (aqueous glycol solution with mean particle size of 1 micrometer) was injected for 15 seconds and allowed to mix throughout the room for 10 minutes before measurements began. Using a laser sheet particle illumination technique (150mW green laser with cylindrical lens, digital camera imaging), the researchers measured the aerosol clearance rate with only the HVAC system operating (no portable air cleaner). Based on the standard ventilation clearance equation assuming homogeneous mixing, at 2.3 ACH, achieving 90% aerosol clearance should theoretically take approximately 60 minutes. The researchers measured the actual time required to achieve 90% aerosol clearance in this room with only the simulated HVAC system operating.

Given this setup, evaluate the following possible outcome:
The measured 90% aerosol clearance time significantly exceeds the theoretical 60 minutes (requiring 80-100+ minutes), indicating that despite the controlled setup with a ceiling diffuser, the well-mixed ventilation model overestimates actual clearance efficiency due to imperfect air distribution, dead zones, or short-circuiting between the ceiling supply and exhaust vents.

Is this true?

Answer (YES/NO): NO